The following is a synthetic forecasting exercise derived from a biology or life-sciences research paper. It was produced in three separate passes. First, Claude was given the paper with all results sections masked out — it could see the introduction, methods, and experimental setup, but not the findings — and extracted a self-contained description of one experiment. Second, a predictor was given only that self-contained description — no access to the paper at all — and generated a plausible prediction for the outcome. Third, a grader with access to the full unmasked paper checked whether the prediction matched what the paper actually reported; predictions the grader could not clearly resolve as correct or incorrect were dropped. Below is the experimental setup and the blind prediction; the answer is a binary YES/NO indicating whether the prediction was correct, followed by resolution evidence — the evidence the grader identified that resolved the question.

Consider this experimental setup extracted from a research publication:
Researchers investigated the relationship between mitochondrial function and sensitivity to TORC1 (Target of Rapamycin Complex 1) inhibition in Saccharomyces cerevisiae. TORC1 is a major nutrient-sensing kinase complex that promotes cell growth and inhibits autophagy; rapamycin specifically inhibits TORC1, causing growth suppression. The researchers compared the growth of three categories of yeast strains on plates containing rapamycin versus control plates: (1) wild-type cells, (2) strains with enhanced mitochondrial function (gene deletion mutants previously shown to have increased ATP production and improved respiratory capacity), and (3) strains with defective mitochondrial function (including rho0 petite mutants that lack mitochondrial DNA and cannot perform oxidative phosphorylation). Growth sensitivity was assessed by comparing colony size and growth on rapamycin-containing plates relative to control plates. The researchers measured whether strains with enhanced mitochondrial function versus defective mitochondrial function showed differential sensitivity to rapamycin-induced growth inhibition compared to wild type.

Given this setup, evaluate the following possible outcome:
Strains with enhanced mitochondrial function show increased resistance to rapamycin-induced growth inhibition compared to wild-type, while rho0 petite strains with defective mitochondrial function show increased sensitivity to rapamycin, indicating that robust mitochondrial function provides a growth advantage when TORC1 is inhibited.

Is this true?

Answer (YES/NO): NO